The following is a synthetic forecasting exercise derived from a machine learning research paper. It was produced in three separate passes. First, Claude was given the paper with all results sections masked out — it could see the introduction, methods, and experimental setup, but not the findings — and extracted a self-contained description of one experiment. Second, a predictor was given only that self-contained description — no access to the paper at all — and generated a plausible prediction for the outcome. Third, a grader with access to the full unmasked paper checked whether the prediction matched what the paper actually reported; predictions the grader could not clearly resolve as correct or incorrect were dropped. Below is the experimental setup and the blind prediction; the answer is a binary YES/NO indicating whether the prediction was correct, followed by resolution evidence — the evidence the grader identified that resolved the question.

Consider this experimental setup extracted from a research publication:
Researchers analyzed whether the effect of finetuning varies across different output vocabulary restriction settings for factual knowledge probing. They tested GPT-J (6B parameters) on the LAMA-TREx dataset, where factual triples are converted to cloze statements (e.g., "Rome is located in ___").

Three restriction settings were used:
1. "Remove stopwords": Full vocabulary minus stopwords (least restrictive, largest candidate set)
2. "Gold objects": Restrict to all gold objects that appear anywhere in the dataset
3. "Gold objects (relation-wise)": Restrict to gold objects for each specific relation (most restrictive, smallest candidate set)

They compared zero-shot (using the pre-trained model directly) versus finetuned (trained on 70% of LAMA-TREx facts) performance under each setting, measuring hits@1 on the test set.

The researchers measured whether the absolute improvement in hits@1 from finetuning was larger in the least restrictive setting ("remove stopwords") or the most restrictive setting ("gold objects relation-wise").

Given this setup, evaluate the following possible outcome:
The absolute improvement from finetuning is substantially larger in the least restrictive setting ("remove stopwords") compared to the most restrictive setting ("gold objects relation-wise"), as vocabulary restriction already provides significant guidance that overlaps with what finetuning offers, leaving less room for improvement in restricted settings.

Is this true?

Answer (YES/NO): YES